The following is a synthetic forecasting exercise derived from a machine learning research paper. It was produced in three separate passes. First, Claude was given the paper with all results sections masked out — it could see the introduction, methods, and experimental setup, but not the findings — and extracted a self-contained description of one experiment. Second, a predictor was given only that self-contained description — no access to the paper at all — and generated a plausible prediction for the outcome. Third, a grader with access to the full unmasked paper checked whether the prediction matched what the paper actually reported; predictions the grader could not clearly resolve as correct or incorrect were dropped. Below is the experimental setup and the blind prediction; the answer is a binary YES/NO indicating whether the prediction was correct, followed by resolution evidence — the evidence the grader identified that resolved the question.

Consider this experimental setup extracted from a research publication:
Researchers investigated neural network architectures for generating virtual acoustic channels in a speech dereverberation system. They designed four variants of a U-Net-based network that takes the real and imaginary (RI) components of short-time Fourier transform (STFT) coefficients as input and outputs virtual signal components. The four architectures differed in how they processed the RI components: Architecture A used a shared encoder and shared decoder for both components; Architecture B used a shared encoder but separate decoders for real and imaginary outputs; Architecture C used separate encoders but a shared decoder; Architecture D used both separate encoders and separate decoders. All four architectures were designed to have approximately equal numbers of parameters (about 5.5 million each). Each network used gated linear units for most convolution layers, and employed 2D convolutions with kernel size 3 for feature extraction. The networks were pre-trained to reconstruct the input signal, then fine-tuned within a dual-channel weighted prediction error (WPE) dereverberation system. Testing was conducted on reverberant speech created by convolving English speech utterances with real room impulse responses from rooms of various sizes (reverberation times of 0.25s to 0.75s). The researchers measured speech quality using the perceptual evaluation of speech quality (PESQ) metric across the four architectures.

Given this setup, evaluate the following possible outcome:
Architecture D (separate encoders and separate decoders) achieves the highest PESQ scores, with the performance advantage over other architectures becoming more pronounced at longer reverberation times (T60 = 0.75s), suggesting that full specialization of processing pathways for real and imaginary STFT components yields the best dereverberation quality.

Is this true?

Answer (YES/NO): NO